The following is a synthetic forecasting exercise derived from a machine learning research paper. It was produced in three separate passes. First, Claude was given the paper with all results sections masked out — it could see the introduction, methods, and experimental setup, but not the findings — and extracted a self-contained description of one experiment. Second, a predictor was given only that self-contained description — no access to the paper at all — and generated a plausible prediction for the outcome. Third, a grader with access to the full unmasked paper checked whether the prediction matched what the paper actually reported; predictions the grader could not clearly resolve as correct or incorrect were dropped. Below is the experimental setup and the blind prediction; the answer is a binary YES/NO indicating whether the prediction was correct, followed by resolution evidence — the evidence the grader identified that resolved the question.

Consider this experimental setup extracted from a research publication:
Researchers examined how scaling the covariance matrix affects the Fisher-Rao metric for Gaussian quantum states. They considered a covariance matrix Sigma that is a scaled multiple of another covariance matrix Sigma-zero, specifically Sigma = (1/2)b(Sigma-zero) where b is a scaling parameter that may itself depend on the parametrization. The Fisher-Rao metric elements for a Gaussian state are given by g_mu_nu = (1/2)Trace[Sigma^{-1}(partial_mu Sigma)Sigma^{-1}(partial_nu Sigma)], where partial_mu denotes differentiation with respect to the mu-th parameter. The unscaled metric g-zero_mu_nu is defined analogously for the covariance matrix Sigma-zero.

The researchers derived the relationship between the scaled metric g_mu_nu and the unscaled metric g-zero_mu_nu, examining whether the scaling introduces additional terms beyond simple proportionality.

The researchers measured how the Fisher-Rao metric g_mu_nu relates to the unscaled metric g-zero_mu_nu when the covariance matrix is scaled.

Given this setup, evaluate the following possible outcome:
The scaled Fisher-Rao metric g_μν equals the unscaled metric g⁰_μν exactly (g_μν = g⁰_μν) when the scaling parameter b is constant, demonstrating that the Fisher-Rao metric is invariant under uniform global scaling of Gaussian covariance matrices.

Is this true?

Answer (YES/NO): YES